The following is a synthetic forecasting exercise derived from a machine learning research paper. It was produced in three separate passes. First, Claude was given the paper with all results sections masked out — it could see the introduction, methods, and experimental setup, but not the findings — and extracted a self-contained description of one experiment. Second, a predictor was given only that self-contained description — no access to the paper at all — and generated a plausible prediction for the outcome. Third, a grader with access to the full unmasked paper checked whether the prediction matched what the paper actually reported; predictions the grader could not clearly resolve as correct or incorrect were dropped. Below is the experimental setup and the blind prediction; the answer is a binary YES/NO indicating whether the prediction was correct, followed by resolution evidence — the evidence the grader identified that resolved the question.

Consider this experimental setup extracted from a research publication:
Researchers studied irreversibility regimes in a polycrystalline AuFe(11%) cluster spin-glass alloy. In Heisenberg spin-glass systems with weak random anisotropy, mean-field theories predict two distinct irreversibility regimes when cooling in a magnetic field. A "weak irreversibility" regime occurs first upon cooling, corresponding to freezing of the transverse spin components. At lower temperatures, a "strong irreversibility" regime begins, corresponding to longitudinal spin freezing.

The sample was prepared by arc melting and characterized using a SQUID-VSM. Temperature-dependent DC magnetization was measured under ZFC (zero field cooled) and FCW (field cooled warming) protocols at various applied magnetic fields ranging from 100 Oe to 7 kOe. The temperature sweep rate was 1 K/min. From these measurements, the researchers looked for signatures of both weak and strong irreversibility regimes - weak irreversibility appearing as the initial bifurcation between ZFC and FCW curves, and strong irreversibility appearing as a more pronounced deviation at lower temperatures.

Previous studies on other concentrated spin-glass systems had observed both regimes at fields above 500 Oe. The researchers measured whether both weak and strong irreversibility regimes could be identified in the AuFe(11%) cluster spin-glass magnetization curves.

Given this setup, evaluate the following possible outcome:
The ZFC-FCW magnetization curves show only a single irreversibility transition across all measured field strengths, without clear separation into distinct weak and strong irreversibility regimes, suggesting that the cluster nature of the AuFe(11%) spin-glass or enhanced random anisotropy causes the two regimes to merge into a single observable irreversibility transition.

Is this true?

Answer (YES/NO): NO